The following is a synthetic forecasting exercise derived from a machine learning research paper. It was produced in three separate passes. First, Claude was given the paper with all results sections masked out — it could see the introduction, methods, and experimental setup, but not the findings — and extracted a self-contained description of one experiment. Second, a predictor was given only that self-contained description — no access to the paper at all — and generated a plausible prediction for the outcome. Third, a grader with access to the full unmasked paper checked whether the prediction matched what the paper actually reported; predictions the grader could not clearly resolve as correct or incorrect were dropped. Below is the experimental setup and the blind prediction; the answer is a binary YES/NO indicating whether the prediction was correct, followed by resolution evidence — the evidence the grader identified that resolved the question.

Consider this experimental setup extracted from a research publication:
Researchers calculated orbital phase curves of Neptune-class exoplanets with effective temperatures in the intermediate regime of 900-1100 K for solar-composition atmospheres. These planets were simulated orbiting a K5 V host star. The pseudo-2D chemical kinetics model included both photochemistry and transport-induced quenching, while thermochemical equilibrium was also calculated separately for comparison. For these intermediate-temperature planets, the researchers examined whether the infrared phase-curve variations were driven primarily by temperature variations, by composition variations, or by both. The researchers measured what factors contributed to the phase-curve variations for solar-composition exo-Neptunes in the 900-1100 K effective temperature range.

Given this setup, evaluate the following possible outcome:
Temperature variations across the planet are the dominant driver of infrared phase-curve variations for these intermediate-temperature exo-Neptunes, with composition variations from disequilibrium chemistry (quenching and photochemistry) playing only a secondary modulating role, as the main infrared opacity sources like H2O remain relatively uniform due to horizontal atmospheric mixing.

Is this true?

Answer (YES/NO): NO